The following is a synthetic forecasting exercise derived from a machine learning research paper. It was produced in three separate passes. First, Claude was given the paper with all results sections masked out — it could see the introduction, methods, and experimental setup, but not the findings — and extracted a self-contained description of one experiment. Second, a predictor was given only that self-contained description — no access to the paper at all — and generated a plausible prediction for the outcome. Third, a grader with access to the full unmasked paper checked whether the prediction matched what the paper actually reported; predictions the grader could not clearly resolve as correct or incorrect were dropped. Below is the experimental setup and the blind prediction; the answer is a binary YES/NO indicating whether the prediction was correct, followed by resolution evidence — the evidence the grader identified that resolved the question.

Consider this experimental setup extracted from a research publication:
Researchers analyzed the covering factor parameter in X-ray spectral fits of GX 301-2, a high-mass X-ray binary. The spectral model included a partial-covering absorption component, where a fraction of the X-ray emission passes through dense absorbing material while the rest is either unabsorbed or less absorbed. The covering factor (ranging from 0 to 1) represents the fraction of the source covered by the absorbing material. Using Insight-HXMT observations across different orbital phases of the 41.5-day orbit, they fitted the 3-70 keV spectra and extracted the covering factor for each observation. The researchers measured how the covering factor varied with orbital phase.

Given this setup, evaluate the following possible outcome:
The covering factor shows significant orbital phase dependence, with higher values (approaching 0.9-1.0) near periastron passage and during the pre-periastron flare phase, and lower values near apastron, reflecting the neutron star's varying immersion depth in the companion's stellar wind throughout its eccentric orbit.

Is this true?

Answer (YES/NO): NO